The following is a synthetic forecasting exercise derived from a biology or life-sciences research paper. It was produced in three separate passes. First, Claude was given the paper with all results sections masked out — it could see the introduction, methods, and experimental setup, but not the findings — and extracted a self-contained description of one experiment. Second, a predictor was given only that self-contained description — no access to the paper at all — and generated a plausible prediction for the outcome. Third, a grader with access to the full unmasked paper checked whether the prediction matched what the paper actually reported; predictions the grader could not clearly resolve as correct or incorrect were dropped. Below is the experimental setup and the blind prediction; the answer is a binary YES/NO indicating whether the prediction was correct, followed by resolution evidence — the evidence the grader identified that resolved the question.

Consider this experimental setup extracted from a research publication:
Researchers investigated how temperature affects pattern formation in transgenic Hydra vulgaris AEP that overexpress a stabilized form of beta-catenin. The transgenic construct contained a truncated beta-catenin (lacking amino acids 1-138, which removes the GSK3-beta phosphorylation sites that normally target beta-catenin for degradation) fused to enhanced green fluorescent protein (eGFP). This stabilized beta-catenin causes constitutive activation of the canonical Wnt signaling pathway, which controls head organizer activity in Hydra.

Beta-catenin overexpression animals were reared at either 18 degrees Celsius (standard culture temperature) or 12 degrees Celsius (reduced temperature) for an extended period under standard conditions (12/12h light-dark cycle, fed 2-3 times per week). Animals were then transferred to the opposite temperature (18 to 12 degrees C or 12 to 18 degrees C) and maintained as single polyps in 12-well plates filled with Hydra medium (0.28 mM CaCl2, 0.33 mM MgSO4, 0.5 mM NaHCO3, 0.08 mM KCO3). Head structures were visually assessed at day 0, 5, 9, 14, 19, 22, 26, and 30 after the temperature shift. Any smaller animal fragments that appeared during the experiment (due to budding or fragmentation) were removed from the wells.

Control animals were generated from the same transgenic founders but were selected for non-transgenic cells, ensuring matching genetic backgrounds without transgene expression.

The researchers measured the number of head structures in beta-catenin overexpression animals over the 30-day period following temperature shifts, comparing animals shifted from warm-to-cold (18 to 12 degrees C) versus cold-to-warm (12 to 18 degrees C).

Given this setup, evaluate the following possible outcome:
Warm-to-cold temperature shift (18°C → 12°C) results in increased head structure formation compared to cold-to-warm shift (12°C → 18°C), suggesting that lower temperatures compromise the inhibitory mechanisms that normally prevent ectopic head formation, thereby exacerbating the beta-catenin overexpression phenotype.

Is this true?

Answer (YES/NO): NO